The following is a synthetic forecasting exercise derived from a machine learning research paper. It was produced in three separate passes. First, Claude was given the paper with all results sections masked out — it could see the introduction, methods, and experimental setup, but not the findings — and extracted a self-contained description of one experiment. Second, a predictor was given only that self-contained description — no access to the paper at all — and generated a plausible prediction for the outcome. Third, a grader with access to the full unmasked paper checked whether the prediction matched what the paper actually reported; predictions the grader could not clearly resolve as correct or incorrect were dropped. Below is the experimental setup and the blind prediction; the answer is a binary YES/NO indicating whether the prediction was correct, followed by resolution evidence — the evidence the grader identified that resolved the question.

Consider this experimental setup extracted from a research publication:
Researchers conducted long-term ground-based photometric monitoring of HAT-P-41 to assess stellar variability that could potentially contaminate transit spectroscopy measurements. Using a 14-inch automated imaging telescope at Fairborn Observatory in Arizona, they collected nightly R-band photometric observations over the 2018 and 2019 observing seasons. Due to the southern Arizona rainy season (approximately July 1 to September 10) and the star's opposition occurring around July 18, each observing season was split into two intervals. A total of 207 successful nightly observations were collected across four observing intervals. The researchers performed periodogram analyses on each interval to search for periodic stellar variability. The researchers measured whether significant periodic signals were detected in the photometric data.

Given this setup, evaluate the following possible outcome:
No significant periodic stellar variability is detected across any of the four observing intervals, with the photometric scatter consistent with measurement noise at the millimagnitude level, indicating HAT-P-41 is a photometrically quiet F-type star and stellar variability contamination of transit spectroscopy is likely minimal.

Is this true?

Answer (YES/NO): YES